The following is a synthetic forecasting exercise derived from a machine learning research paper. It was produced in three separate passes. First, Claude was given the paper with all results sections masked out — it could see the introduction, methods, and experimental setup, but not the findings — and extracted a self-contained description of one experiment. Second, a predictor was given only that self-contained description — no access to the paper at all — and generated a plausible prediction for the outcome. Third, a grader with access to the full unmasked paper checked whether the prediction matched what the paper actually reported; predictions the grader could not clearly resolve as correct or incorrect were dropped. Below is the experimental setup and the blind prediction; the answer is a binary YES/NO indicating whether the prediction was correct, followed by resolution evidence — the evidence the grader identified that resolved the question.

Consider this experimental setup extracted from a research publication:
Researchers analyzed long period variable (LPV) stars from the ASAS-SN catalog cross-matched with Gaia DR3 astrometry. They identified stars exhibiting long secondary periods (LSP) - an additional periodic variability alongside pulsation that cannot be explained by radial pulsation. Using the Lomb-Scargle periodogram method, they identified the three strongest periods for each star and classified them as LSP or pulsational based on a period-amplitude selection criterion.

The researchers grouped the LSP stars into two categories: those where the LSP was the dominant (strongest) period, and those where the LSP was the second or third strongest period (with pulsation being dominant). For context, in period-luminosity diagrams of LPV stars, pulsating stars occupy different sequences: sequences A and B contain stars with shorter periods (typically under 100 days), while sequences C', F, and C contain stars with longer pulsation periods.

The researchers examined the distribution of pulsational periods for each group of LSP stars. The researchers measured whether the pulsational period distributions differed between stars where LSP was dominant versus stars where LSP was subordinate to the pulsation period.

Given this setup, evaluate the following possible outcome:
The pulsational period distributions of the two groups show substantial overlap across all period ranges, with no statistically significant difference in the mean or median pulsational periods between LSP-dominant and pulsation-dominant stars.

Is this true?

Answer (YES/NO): NO